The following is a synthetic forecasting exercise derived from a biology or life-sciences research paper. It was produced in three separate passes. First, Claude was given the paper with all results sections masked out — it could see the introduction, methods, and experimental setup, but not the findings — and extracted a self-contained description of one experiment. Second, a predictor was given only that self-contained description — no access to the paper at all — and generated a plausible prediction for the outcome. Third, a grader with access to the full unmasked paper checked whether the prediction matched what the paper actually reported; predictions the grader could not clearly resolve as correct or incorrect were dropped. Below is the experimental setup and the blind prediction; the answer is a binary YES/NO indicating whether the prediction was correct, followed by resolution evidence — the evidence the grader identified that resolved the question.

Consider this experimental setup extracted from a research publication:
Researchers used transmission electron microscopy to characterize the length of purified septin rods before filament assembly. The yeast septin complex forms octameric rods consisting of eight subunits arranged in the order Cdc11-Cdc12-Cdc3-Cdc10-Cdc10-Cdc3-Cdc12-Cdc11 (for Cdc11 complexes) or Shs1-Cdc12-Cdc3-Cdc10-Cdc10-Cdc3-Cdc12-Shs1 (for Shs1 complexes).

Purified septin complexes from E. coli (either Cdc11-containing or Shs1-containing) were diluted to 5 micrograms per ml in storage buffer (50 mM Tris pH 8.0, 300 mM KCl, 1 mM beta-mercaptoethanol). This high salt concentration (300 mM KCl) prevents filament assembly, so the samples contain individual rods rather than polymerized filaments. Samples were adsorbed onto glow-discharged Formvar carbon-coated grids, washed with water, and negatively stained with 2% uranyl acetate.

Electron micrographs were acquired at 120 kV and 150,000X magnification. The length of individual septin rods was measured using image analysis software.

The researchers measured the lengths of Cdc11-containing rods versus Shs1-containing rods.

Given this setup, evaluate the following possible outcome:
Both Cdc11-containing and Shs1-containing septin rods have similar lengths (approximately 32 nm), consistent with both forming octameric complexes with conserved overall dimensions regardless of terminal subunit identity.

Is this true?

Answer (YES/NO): YES